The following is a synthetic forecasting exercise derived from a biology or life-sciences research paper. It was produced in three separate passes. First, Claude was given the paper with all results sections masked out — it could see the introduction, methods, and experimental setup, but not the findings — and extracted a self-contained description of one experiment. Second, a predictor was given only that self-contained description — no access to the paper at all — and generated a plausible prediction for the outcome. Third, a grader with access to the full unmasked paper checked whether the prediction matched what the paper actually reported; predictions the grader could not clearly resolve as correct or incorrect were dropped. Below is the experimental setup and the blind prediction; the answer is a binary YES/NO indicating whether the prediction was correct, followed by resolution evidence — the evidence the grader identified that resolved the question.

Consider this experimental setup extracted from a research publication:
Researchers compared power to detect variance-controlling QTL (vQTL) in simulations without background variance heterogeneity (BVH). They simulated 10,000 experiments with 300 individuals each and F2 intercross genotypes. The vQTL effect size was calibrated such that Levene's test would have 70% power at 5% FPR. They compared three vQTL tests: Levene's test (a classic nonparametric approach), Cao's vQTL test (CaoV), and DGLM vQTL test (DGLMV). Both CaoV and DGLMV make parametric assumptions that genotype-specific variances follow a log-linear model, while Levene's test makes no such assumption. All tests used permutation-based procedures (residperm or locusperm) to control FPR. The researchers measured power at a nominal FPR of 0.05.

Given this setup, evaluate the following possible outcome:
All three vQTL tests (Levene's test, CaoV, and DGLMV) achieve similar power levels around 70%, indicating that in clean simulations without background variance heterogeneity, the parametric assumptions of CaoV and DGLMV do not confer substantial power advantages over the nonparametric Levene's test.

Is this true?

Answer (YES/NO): NO